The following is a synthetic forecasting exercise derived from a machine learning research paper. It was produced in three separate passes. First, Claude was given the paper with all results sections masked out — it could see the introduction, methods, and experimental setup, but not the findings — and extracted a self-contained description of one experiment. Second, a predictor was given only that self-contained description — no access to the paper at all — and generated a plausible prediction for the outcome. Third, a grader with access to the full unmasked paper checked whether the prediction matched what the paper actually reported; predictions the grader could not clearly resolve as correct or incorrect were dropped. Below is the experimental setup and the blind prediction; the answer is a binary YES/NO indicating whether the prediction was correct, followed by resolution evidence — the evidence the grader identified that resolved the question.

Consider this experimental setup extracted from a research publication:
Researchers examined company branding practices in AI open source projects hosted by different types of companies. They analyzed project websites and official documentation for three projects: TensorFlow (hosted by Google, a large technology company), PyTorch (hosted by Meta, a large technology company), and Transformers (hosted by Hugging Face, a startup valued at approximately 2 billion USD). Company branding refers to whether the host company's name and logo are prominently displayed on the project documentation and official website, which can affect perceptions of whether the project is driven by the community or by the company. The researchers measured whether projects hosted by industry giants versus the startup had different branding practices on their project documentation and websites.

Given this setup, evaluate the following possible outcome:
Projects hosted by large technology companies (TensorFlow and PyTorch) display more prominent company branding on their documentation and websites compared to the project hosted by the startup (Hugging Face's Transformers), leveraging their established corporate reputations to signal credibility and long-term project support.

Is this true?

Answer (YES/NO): NO